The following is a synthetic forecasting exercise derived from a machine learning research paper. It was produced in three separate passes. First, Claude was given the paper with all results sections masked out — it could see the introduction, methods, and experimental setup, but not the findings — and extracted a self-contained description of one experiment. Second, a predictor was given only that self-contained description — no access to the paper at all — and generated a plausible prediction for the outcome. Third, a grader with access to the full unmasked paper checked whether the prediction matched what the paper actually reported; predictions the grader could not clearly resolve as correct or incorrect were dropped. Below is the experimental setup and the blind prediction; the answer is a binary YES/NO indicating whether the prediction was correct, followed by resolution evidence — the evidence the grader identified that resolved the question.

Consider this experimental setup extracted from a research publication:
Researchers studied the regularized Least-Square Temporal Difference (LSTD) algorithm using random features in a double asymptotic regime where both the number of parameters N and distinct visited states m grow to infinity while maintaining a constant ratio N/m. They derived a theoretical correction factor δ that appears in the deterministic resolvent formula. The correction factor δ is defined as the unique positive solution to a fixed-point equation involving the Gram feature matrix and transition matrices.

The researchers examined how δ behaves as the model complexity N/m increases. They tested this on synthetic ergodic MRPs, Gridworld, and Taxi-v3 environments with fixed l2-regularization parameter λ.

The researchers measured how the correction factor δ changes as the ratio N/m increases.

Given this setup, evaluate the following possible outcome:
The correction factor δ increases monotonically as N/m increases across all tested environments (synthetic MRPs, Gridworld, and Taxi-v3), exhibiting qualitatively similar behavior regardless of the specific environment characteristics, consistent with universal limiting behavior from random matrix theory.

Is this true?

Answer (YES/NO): NO